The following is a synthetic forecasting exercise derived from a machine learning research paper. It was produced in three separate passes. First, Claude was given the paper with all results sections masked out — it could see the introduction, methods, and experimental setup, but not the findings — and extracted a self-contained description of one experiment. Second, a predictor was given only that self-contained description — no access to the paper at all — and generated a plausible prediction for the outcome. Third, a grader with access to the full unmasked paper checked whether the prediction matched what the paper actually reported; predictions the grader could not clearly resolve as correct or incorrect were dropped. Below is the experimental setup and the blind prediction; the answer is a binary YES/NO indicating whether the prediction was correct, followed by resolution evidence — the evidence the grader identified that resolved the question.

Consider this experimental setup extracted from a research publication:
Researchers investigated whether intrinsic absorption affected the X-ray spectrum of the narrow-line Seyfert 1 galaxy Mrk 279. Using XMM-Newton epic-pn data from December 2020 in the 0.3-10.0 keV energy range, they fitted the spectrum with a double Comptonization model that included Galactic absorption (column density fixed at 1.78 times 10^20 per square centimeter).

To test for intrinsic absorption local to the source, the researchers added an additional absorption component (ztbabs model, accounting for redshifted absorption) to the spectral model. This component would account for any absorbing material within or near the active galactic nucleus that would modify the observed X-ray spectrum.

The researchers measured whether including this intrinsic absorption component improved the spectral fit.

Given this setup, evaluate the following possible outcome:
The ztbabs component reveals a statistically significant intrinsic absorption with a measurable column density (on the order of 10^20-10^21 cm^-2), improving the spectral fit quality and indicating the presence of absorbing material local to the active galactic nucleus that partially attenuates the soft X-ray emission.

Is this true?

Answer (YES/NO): NO